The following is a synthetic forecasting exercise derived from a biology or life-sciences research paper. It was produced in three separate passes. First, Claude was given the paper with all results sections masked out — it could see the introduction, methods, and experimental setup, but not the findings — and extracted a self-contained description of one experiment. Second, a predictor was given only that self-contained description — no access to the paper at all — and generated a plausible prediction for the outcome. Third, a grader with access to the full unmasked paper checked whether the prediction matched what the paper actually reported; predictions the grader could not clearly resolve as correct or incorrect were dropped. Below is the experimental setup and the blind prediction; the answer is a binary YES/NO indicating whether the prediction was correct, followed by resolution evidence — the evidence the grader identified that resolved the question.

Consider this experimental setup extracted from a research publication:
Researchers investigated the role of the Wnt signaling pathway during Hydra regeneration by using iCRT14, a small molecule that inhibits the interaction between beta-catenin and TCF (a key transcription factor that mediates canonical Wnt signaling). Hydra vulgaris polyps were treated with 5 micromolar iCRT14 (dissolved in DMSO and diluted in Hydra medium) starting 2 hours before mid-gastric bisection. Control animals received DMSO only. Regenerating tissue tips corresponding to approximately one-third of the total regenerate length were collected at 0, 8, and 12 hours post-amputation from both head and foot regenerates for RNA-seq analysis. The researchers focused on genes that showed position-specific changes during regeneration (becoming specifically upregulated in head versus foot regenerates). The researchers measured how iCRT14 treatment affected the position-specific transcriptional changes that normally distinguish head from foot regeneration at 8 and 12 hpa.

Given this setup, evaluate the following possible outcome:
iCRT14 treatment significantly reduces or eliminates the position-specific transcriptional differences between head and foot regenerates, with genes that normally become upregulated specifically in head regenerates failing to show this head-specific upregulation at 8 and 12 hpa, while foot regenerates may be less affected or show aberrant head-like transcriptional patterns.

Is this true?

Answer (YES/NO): NO